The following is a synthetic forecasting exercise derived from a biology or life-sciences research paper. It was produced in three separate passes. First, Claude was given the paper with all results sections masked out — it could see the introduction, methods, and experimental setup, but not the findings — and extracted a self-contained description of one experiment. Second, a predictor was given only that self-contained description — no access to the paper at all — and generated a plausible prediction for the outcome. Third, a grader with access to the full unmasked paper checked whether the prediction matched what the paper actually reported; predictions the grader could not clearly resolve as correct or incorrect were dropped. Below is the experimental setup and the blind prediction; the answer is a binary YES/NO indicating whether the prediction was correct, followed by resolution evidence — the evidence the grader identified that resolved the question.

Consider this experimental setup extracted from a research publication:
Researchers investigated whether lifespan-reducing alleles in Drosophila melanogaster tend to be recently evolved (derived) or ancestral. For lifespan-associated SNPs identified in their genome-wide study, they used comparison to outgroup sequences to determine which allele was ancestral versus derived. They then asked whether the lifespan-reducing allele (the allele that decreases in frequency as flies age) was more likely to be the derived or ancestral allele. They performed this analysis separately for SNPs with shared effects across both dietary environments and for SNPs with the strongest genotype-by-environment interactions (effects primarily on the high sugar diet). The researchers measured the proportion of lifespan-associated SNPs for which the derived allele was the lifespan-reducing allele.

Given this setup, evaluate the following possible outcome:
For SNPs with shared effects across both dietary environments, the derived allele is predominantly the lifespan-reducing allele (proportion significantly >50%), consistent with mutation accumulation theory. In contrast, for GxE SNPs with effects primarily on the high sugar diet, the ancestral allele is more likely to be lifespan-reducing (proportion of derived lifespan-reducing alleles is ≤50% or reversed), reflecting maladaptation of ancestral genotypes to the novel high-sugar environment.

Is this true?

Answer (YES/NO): NO